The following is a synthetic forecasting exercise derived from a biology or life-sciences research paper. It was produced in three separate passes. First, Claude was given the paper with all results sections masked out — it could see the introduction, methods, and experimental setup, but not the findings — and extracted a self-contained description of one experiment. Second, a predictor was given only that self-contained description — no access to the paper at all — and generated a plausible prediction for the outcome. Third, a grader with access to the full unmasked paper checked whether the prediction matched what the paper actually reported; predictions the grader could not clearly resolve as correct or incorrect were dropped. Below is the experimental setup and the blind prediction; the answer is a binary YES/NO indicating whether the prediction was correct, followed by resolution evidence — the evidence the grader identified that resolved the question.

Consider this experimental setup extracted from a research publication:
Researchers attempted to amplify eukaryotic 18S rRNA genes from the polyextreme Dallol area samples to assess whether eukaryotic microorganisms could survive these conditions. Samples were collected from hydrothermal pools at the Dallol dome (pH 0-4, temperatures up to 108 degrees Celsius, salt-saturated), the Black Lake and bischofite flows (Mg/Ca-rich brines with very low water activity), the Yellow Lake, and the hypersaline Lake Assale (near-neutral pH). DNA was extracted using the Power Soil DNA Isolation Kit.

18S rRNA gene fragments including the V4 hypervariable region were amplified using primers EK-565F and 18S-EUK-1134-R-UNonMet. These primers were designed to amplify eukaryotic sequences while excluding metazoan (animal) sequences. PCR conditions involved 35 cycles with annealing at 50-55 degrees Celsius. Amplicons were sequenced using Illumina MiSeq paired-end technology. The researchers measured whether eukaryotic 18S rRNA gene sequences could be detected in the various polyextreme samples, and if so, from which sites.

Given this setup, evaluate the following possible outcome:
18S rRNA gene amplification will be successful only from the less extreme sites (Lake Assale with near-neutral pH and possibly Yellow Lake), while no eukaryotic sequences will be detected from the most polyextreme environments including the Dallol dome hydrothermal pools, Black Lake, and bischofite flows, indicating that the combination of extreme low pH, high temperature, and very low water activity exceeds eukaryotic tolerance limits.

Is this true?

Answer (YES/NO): NO